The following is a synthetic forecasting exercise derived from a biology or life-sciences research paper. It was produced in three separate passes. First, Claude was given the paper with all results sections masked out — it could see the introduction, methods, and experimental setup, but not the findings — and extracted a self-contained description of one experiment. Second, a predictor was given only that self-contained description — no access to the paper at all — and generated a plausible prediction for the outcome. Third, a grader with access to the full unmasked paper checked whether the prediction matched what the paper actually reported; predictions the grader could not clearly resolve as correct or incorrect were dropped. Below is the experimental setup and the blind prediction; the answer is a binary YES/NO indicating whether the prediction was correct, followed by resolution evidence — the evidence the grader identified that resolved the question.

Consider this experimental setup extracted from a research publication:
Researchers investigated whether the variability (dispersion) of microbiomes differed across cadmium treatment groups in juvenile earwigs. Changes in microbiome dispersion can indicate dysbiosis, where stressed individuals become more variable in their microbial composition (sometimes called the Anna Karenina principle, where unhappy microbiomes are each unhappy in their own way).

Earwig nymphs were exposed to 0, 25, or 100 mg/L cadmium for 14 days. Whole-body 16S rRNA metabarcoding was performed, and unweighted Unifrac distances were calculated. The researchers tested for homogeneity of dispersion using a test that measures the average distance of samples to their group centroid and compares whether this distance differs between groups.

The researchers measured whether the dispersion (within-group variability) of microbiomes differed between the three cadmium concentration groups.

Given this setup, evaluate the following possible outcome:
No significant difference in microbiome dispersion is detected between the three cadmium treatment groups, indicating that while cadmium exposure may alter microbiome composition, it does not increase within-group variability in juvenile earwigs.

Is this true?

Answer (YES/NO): NO